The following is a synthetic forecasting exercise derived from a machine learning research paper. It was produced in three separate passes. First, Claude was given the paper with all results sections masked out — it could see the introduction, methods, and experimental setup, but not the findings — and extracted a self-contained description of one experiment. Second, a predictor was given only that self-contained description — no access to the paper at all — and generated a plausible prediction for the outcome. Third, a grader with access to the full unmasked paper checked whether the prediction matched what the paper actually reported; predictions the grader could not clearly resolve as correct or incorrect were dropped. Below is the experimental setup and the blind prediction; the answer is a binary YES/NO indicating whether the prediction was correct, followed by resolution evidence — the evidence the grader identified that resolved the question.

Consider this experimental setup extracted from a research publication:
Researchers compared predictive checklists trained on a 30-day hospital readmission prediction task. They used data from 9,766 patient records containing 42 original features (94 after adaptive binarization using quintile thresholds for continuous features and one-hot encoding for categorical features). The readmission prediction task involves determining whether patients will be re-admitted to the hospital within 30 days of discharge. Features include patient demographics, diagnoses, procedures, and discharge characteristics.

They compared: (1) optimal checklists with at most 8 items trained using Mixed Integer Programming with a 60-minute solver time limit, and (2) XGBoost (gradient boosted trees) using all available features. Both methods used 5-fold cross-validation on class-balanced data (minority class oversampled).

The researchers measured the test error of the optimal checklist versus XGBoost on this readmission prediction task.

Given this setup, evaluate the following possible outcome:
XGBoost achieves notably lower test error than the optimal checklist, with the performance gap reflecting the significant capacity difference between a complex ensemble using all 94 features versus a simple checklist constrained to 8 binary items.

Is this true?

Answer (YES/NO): NO